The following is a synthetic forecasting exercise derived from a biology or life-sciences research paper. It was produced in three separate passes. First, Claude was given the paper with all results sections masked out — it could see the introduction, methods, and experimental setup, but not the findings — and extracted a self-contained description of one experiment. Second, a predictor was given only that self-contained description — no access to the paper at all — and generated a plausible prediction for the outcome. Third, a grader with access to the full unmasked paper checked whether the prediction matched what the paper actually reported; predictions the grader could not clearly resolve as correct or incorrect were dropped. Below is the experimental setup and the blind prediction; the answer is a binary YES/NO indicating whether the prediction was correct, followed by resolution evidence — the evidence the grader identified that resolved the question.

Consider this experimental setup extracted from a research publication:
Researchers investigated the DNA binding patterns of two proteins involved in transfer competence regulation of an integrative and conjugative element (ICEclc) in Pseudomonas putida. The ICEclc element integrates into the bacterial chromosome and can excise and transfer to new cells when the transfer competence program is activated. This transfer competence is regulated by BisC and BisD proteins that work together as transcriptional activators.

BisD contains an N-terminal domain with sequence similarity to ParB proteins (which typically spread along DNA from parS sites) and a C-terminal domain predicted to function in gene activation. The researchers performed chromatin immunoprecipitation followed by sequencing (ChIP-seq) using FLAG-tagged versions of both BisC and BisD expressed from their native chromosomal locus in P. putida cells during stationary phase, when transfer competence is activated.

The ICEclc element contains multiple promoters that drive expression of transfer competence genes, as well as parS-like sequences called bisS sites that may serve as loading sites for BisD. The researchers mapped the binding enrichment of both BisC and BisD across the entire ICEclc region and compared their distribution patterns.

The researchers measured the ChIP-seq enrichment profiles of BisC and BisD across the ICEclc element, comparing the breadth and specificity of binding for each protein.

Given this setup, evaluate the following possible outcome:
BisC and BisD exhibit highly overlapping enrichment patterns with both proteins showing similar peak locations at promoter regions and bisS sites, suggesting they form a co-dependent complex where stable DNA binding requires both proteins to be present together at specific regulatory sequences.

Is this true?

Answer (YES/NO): NO